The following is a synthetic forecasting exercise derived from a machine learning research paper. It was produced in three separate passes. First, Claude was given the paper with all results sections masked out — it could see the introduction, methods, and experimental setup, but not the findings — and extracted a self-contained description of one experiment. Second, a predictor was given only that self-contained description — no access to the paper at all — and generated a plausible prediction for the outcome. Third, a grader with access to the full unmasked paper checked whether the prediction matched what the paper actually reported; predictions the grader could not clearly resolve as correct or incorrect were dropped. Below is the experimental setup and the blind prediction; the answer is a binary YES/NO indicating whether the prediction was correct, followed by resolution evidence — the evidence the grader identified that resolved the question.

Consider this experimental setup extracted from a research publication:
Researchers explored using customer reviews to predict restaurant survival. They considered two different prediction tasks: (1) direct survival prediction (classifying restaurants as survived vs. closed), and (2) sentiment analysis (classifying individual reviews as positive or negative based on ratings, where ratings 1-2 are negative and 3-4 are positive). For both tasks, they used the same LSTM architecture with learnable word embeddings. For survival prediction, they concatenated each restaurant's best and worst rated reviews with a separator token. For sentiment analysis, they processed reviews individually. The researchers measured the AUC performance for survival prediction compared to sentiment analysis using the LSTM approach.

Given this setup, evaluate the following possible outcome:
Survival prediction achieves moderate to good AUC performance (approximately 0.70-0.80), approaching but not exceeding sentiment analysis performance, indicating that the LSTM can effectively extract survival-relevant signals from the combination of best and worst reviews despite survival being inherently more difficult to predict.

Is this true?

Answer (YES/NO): NO